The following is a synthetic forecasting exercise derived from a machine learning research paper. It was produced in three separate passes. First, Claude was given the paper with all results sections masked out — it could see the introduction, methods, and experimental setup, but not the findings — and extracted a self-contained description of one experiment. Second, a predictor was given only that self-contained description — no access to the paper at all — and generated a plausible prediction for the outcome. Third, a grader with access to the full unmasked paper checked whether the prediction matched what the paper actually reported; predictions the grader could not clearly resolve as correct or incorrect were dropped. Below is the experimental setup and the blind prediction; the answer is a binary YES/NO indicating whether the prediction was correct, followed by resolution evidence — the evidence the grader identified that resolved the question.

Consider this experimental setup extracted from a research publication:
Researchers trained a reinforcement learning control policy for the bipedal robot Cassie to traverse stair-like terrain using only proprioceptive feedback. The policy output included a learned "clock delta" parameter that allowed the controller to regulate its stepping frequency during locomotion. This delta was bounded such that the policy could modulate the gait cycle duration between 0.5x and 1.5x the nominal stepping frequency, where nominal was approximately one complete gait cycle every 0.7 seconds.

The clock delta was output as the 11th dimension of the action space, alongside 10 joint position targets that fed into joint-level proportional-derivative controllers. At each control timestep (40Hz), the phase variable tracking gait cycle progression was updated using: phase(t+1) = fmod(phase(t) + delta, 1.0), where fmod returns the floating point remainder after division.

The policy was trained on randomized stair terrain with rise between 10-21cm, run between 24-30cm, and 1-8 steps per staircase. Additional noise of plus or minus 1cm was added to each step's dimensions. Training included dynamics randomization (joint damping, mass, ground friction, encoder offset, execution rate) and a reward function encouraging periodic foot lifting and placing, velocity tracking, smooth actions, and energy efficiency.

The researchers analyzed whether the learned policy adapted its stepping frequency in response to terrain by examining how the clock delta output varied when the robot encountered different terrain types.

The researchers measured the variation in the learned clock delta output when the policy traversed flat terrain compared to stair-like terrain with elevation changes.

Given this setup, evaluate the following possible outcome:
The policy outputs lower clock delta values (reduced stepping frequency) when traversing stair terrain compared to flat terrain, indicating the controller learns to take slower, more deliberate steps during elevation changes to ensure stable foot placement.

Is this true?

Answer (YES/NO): NO